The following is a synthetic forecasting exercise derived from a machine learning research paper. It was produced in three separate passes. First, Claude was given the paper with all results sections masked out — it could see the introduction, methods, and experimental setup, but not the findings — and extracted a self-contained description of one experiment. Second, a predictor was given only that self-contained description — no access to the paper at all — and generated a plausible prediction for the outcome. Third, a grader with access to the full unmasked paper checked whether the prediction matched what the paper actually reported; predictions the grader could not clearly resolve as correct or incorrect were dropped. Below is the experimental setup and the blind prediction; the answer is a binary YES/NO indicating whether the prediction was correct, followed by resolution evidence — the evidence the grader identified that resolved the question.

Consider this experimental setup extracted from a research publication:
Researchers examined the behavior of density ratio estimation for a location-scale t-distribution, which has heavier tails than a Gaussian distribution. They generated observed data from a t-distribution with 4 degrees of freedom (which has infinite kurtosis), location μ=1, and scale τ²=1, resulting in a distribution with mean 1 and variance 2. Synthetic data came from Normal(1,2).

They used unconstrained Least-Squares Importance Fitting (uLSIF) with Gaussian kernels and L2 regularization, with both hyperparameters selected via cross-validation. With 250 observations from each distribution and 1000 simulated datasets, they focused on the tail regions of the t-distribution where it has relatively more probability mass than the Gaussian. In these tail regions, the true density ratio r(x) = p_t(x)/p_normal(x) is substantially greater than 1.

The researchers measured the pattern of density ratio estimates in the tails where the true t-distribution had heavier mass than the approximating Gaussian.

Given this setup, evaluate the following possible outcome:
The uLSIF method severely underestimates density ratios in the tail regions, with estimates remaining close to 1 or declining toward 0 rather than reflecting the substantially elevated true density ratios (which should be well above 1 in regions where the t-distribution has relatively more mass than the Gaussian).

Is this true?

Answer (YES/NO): NO